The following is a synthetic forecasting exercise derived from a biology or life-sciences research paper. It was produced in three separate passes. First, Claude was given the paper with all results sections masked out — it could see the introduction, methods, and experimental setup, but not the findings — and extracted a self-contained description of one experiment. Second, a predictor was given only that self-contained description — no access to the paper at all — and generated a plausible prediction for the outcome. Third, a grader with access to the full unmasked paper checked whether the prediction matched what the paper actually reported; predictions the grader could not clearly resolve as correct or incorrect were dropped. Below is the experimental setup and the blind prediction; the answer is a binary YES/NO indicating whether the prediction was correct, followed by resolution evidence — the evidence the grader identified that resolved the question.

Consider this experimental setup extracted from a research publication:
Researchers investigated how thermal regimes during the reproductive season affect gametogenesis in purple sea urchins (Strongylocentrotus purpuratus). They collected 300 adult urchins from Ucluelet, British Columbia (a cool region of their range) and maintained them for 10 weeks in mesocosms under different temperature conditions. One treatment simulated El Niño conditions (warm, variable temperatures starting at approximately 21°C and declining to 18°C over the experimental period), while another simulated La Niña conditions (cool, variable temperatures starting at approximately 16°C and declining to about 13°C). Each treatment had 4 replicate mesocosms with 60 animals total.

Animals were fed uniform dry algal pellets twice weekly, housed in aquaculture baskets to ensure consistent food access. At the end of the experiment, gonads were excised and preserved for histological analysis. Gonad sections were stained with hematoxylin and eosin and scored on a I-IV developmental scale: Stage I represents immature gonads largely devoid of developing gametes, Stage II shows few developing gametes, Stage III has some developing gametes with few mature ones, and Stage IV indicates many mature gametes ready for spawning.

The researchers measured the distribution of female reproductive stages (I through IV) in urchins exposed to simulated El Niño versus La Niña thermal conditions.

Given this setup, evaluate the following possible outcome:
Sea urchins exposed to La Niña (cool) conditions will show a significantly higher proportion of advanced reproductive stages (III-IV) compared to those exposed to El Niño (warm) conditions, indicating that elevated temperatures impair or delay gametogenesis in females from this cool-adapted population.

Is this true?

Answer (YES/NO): YES